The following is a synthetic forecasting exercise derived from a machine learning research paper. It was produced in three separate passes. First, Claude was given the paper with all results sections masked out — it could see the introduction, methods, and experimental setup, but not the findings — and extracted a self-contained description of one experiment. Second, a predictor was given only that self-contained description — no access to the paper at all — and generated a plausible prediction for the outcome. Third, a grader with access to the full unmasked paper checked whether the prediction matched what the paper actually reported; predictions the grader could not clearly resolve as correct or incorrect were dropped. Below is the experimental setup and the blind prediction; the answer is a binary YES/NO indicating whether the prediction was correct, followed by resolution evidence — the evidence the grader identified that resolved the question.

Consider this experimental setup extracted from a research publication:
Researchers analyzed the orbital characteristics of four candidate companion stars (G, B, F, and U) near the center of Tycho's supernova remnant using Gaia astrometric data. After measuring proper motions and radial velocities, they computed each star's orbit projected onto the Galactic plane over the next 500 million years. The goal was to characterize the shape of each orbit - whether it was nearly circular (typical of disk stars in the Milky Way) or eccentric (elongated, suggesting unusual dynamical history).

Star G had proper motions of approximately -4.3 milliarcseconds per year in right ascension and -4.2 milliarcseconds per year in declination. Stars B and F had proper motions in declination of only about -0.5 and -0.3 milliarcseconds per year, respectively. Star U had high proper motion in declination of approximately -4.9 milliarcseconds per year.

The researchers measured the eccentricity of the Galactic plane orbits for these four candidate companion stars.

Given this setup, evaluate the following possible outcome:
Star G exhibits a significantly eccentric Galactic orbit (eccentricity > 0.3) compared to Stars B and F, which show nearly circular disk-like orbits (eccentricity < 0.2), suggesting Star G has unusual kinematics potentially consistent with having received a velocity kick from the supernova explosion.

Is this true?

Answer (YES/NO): YES